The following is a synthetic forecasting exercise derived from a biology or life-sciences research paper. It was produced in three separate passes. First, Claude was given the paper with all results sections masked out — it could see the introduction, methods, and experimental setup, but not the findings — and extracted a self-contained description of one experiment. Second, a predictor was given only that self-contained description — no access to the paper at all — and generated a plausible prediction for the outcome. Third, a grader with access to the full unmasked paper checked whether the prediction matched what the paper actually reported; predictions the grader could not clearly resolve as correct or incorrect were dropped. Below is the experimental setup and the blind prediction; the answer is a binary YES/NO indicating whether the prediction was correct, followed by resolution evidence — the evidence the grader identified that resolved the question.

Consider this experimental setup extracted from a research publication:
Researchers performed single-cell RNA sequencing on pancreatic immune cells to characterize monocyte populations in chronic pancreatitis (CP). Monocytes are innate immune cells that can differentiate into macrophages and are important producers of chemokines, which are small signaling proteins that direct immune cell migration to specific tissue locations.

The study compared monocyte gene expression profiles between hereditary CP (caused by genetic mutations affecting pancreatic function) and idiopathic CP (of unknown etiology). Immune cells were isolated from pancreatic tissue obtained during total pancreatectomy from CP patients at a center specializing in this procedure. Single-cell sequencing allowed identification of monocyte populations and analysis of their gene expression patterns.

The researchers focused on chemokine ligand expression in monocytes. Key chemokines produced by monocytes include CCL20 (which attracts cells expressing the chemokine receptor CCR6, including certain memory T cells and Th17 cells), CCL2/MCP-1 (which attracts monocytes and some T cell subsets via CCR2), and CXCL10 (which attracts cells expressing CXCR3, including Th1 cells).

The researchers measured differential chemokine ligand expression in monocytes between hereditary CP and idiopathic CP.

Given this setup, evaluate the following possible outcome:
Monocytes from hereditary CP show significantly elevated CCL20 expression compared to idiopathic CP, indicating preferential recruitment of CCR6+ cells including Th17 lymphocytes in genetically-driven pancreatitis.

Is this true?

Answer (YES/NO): YES